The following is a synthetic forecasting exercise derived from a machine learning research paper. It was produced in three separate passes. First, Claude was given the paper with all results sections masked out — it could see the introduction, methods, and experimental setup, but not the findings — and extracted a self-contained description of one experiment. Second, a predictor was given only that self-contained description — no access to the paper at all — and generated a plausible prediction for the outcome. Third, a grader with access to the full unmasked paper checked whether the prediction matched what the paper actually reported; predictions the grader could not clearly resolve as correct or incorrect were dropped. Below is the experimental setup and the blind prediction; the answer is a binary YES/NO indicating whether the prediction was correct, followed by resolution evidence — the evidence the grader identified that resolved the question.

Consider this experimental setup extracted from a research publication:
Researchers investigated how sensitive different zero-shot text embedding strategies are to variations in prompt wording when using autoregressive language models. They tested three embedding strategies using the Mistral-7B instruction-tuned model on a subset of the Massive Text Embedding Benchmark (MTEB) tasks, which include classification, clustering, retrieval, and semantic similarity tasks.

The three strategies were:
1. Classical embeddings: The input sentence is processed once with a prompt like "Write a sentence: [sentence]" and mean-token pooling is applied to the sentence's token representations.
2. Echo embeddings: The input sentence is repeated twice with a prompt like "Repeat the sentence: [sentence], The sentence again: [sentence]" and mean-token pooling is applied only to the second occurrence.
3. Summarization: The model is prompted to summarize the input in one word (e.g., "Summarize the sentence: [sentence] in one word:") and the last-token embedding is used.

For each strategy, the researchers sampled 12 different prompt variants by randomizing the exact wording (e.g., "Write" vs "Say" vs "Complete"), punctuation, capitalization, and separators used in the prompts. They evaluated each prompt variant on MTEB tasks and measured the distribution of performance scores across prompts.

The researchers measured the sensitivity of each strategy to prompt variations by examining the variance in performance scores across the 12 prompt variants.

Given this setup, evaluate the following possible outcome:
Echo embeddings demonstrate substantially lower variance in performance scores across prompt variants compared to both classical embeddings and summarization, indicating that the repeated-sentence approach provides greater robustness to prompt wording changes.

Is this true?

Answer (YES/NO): NO